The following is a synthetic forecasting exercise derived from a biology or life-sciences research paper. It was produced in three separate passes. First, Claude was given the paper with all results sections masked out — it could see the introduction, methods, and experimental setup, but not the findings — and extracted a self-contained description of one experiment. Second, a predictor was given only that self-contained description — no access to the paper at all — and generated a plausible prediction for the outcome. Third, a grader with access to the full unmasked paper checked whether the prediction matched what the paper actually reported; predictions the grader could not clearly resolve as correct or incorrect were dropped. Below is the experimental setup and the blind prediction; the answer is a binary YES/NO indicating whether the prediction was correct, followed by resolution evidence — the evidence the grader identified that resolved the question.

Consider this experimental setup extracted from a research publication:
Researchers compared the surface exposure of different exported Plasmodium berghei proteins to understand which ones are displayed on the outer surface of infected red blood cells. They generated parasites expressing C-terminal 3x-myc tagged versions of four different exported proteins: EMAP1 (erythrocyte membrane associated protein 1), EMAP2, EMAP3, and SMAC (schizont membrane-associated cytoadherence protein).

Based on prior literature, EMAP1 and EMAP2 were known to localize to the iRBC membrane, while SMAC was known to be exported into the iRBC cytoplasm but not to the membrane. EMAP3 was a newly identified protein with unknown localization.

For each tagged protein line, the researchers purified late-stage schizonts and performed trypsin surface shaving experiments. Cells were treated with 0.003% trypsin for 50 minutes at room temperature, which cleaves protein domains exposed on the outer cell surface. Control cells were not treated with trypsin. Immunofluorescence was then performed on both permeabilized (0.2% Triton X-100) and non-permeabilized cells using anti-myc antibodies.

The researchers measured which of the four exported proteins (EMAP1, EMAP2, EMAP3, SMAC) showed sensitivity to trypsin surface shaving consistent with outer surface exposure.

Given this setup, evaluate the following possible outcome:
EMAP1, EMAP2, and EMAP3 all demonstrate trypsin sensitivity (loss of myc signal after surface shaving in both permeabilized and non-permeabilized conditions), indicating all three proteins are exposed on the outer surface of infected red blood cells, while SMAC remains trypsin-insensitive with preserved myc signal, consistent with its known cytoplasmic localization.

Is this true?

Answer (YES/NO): NO